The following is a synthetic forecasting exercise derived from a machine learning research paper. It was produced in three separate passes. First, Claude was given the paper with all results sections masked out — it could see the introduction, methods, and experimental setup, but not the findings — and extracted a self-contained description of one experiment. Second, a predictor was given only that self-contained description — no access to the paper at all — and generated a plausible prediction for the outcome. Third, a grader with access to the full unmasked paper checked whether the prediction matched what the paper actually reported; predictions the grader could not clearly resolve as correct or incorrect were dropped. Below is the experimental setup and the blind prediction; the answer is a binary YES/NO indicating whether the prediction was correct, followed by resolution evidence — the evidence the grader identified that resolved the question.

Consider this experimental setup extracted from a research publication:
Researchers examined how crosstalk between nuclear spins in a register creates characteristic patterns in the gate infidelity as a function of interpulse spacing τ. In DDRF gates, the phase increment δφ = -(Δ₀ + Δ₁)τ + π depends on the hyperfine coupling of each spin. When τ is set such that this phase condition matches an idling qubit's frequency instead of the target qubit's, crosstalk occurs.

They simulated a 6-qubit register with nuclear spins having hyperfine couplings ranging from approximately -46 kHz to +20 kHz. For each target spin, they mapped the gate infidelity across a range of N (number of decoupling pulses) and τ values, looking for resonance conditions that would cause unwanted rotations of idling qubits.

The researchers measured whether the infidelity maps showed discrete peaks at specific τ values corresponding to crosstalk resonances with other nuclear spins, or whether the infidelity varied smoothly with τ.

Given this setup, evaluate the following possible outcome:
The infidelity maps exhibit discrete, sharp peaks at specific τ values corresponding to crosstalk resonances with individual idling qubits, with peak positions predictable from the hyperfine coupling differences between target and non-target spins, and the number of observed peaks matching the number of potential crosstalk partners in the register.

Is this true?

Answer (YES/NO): YES